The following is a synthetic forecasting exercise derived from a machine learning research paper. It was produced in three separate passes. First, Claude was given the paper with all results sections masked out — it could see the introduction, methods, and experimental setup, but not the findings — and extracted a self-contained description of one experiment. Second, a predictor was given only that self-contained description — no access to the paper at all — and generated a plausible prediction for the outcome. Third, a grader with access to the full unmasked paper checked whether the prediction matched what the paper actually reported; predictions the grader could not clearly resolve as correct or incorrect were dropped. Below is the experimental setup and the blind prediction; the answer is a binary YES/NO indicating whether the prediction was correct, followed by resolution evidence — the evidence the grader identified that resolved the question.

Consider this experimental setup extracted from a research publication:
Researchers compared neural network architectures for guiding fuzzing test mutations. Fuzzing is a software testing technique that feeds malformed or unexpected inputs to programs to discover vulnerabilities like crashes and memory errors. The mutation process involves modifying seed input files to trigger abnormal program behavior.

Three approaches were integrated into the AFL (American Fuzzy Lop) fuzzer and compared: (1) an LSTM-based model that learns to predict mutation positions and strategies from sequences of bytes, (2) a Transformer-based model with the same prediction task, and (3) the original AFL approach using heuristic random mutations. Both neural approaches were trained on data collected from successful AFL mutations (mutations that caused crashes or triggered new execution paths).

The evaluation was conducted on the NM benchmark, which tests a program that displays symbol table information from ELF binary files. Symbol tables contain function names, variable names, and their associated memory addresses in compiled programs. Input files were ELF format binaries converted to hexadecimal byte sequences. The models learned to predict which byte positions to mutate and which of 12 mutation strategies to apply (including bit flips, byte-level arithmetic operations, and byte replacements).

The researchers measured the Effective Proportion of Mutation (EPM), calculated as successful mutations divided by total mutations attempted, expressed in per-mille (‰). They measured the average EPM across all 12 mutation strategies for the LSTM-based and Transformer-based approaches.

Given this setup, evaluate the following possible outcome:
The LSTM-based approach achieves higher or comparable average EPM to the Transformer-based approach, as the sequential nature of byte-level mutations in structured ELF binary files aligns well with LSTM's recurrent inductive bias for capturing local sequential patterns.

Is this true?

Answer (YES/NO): YES